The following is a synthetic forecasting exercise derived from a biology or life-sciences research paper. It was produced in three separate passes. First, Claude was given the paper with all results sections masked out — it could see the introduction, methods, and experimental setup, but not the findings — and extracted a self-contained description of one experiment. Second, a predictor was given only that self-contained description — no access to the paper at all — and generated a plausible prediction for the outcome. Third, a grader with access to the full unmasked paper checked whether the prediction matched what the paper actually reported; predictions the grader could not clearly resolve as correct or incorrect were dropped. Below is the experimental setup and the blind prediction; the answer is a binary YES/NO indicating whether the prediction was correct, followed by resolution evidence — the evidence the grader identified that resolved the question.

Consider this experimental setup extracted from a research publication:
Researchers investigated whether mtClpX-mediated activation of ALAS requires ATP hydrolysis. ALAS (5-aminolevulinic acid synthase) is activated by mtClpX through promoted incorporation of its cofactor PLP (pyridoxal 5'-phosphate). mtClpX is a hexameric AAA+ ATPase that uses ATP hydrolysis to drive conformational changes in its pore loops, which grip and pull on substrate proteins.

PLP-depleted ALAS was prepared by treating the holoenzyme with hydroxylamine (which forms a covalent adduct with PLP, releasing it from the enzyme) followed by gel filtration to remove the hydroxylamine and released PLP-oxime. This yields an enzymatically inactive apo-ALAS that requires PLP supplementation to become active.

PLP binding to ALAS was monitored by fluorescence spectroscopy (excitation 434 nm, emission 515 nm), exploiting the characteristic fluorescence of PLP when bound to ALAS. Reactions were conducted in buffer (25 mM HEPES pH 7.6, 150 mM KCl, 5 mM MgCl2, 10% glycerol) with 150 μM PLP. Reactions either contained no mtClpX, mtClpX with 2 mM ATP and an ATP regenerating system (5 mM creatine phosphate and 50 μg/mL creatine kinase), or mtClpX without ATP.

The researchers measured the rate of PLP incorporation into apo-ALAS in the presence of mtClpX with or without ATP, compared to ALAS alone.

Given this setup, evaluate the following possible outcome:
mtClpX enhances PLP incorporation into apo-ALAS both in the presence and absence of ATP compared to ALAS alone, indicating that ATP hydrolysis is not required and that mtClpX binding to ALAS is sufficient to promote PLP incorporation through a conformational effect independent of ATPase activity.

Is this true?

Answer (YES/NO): NO